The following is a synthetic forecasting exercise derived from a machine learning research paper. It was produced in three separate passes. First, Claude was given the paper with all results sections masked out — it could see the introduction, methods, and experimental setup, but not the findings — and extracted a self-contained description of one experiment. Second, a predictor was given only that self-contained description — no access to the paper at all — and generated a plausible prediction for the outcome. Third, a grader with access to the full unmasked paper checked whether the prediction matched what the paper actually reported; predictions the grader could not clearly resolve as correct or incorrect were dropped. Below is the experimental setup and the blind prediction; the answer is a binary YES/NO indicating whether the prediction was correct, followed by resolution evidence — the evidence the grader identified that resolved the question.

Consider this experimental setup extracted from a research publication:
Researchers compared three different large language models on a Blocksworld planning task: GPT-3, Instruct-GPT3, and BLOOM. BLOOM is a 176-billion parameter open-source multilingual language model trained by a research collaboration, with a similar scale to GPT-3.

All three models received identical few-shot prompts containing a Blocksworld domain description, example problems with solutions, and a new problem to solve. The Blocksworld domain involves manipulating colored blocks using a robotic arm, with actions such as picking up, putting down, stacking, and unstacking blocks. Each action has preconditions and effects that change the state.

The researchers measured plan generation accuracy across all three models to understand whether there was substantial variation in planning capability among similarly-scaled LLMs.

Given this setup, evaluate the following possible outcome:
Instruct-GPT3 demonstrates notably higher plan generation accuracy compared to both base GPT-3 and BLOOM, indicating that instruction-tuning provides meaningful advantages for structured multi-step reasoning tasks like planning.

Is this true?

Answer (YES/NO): YES